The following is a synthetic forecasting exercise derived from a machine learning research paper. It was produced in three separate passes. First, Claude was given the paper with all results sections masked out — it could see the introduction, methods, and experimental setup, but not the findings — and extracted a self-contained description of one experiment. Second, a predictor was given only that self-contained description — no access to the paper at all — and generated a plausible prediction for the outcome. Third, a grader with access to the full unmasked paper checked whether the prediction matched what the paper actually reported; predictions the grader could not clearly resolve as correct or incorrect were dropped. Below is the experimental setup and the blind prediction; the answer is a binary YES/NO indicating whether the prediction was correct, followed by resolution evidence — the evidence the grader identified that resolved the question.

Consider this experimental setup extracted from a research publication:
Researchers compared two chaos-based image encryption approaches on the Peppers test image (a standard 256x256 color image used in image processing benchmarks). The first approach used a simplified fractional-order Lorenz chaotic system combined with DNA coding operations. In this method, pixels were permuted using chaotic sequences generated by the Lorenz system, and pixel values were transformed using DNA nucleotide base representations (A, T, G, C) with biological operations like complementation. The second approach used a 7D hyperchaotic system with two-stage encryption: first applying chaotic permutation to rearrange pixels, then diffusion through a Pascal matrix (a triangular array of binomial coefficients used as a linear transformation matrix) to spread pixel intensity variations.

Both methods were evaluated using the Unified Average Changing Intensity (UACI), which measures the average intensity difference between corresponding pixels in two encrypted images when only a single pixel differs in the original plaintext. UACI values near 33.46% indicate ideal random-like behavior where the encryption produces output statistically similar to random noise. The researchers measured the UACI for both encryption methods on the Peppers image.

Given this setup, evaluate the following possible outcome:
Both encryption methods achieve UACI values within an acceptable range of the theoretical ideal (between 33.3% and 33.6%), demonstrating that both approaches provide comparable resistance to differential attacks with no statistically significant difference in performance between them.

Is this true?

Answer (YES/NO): NO